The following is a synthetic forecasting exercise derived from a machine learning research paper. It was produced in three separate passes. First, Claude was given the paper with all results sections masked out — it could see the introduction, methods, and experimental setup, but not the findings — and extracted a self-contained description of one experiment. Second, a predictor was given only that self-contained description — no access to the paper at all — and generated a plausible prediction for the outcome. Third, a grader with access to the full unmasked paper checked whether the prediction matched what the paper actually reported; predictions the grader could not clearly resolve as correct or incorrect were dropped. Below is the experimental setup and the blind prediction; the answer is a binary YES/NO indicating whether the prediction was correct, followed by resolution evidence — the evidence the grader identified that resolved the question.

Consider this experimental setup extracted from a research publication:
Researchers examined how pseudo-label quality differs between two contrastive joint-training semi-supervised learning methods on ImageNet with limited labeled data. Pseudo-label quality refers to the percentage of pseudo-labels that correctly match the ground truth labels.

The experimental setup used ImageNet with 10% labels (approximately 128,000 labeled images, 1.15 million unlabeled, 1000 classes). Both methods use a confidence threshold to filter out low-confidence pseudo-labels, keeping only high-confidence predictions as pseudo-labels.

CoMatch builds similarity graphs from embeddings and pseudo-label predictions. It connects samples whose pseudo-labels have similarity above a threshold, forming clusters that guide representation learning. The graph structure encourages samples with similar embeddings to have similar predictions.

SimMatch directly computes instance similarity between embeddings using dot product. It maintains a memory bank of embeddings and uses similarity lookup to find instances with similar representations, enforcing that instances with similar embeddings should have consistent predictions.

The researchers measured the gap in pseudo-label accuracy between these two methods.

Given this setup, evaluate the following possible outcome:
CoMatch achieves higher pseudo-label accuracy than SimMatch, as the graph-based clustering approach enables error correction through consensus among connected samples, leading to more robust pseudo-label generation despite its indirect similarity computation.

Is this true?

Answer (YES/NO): NO